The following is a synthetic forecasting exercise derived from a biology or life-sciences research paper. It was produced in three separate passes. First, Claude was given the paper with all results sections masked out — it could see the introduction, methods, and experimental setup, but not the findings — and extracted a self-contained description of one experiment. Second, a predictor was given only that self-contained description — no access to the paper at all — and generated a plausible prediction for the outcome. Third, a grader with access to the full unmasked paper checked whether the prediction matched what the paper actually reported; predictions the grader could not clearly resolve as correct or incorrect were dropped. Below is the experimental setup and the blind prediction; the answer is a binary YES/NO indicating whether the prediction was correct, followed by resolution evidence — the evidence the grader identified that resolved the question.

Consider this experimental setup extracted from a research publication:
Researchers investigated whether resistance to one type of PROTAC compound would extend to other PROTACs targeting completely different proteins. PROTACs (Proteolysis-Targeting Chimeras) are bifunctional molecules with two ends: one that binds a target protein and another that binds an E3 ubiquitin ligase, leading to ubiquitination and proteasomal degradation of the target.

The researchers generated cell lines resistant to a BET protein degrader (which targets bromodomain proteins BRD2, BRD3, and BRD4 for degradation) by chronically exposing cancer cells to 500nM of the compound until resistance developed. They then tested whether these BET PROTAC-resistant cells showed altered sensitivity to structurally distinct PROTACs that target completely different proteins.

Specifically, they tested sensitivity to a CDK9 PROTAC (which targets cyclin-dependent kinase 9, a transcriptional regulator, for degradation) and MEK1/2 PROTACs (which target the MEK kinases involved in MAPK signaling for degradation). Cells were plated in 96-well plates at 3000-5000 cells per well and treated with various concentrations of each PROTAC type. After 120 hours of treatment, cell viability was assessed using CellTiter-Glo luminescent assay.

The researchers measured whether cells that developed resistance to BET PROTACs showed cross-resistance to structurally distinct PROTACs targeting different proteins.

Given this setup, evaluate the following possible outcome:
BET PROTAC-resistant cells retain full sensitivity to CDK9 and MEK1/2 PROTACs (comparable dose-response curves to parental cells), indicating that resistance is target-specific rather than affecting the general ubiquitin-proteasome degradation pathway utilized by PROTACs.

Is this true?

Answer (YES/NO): NO